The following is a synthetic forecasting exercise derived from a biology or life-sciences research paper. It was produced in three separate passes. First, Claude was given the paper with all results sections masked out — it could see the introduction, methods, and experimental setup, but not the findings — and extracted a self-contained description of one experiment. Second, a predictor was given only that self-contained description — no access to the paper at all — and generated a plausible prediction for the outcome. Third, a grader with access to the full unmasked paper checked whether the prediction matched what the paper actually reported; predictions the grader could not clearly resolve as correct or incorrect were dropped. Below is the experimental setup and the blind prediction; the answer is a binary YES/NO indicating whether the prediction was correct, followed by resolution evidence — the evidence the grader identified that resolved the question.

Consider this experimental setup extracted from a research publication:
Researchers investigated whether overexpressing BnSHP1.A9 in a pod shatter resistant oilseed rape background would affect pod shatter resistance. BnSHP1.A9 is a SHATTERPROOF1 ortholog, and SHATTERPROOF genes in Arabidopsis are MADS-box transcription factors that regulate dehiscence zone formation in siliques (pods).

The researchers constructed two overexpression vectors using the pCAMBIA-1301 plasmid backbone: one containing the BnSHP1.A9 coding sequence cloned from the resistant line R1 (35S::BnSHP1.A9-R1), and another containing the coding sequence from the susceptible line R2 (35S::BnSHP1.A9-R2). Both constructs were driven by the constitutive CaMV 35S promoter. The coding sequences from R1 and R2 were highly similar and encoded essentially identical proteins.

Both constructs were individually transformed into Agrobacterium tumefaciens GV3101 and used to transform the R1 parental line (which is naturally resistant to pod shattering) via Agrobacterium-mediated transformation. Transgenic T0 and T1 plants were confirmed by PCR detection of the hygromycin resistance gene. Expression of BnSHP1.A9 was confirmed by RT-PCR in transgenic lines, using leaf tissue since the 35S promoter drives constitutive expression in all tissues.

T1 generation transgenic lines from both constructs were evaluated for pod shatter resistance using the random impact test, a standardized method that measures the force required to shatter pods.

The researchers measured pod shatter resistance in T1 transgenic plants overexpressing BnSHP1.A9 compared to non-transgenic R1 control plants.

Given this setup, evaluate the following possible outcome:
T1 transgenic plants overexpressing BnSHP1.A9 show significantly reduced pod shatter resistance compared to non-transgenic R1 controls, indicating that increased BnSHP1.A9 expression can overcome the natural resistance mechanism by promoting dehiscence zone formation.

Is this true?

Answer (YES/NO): YES